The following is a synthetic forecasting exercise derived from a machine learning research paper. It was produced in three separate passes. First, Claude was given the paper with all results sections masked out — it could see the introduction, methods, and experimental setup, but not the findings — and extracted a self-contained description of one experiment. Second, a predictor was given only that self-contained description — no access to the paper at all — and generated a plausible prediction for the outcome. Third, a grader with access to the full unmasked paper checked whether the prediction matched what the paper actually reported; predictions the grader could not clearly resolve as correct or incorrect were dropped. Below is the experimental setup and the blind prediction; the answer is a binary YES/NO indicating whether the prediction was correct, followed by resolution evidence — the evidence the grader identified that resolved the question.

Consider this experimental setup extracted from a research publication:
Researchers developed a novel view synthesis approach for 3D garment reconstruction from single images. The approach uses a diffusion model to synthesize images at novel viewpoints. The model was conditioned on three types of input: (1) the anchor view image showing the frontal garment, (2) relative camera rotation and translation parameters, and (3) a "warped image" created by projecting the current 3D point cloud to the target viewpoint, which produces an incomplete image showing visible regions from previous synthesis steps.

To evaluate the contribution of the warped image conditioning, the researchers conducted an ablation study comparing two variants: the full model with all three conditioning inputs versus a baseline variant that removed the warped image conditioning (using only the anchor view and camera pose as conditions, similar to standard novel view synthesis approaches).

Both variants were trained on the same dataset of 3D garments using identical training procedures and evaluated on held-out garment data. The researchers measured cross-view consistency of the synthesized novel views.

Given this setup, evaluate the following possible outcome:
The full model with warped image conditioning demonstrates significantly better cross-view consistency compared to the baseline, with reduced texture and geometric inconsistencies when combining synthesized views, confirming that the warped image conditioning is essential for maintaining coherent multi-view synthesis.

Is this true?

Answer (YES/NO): YES